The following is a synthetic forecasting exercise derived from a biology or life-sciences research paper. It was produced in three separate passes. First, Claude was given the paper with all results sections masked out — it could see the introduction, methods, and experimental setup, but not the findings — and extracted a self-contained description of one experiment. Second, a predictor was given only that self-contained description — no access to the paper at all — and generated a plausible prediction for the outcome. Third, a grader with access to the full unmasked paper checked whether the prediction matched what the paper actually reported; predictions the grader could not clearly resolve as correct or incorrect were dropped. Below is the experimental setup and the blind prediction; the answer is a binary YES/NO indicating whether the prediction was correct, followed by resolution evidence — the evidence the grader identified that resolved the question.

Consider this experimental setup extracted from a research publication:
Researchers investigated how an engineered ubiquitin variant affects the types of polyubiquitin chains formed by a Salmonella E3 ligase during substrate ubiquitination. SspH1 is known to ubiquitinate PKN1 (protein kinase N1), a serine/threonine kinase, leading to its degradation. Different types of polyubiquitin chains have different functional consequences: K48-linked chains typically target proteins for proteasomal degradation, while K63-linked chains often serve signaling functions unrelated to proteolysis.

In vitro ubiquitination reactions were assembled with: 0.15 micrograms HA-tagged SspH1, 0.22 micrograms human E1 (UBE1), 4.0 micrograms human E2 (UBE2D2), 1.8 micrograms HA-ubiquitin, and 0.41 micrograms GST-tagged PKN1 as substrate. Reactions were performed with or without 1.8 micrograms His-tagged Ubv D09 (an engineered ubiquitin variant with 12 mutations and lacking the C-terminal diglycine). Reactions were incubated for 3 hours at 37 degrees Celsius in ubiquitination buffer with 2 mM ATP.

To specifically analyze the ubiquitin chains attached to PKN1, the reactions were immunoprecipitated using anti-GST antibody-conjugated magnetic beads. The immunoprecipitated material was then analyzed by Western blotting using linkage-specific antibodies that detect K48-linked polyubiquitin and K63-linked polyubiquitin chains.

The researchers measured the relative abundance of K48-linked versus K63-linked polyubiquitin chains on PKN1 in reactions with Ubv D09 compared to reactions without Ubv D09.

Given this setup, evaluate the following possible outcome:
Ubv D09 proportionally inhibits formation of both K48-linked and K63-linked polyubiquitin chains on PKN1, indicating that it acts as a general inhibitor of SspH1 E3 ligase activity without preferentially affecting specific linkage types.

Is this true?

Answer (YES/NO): NO